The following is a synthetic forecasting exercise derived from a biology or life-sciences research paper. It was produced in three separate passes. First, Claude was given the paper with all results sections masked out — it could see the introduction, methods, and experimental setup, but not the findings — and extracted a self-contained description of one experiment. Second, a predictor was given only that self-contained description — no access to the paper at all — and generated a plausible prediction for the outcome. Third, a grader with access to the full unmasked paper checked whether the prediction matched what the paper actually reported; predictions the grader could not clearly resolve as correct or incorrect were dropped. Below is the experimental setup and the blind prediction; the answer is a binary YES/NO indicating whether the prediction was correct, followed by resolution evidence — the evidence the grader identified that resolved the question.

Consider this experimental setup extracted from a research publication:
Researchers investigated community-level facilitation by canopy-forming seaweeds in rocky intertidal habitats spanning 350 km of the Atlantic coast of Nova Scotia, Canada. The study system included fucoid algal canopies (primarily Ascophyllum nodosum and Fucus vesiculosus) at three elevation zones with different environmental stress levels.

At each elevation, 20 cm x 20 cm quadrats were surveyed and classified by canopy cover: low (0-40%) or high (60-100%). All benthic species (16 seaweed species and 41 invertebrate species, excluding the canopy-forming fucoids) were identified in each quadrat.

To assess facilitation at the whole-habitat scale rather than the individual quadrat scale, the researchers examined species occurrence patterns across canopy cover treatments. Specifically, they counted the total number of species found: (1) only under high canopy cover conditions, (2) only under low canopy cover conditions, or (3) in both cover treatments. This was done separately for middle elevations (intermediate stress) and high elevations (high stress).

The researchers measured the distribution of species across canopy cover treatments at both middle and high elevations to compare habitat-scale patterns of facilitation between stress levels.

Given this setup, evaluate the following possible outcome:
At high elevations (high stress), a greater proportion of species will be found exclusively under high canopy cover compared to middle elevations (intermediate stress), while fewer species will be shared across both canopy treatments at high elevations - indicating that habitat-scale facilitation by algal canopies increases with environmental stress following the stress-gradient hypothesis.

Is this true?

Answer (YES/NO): NO